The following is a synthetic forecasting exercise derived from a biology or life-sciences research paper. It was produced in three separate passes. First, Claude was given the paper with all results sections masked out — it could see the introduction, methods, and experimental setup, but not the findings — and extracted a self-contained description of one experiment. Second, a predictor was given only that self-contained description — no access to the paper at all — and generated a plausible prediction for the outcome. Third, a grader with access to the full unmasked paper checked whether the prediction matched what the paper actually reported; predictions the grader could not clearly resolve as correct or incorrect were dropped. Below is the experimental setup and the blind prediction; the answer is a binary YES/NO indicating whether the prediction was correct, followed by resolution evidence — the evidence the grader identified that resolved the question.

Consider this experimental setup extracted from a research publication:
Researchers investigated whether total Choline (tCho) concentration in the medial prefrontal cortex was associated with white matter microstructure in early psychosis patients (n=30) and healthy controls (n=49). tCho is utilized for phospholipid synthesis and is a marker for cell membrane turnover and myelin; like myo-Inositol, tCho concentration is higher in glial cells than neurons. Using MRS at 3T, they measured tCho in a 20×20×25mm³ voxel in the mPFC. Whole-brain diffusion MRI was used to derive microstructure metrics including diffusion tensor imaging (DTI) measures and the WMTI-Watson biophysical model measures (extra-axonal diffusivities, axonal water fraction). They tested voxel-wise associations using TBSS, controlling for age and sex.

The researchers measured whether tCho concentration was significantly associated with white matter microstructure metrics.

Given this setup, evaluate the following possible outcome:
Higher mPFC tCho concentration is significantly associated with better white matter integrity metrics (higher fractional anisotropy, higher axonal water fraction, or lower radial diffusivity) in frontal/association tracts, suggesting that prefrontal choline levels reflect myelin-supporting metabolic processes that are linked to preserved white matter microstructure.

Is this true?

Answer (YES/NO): NO